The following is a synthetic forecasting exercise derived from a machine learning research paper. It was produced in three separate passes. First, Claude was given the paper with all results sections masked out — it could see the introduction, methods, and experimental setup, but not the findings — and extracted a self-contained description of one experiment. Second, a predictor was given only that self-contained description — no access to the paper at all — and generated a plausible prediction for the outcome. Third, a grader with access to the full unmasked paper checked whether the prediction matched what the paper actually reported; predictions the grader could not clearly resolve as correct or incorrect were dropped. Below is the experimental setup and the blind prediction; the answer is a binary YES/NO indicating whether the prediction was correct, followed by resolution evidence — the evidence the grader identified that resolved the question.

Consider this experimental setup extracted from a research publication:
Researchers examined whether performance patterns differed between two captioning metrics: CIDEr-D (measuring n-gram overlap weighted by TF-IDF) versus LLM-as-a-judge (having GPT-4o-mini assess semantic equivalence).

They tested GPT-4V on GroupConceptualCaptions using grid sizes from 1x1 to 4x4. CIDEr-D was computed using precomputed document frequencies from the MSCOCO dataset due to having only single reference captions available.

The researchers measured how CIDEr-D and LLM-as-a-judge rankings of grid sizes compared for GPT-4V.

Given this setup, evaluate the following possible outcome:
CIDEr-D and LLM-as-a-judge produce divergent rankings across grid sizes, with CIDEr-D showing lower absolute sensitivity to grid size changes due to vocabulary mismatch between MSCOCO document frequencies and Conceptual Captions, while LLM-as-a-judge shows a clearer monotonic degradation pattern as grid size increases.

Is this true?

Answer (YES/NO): NO